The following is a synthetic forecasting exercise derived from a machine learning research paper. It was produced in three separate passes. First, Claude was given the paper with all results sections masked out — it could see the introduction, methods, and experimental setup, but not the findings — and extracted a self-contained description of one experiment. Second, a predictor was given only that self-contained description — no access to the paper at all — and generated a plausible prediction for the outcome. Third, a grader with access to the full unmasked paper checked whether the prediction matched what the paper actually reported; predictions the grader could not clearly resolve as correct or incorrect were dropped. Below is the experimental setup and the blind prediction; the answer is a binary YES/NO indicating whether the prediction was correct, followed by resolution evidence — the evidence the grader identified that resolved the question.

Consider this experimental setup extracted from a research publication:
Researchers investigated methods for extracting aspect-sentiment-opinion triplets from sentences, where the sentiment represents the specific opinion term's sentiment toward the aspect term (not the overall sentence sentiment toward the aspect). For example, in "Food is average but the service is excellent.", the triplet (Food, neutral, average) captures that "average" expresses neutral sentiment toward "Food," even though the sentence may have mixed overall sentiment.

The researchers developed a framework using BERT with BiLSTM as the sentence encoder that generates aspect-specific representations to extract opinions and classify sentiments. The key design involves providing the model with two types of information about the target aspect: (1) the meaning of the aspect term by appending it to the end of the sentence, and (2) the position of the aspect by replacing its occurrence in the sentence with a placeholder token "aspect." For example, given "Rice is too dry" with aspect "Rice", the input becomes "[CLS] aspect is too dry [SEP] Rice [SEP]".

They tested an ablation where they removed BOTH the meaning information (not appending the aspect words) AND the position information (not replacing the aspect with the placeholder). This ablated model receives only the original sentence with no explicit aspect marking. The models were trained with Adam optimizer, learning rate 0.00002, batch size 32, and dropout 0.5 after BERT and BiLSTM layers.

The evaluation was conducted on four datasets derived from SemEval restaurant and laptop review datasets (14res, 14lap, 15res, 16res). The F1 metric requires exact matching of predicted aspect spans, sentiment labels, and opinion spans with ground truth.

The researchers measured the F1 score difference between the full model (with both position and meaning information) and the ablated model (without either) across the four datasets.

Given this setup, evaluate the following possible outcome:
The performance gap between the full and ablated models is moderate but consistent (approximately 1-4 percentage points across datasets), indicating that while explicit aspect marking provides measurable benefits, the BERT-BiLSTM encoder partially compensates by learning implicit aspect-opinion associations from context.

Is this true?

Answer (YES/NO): NO